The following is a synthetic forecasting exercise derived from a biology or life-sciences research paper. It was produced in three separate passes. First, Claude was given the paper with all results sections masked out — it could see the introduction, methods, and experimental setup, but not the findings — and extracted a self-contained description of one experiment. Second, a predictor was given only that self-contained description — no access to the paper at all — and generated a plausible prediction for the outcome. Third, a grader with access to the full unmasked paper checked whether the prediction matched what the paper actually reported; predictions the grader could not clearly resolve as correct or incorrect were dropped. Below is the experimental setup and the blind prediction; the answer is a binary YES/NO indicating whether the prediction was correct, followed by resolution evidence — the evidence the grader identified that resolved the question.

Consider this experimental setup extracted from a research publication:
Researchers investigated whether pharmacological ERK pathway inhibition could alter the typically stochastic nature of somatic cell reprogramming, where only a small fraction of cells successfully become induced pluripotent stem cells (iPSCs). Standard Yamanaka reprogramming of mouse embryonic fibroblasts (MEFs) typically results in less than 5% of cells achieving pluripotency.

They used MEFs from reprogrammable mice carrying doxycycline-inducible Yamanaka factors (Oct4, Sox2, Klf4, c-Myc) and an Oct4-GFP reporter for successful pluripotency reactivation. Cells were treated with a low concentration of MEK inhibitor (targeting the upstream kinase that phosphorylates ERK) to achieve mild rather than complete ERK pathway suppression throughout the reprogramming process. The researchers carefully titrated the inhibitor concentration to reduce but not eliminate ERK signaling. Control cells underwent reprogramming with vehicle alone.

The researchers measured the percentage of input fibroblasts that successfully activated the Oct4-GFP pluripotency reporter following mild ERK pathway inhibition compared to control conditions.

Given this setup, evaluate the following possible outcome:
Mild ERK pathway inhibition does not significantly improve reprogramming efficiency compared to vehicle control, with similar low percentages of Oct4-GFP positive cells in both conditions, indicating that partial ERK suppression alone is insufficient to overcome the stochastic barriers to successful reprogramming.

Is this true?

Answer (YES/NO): NO